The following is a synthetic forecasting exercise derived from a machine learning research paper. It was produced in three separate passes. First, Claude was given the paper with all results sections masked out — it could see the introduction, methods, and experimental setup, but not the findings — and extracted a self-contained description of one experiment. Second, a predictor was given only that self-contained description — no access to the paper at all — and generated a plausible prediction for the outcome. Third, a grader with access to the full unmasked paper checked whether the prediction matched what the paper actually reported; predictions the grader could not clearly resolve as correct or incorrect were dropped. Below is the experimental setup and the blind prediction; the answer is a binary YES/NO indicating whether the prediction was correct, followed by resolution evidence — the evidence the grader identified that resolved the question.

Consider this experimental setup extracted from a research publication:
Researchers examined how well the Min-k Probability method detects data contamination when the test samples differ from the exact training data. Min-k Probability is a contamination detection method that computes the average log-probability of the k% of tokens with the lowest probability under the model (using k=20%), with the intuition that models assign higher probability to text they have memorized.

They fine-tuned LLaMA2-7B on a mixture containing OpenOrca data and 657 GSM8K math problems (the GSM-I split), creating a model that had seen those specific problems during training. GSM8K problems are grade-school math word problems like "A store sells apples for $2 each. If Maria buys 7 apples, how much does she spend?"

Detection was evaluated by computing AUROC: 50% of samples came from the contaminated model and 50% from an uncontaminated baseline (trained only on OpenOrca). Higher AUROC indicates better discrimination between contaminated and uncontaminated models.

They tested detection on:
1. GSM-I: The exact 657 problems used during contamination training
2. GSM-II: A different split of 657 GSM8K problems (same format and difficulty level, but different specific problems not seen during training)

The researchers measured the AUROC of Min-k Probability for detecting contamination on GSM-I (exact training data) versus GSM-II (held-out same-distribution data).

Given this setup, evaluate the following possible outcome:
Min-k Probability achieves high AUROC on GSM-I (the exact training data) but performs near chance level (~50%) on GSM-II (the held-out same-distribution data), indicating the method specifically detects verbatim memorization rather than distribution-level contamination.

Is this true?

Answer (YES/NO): YES